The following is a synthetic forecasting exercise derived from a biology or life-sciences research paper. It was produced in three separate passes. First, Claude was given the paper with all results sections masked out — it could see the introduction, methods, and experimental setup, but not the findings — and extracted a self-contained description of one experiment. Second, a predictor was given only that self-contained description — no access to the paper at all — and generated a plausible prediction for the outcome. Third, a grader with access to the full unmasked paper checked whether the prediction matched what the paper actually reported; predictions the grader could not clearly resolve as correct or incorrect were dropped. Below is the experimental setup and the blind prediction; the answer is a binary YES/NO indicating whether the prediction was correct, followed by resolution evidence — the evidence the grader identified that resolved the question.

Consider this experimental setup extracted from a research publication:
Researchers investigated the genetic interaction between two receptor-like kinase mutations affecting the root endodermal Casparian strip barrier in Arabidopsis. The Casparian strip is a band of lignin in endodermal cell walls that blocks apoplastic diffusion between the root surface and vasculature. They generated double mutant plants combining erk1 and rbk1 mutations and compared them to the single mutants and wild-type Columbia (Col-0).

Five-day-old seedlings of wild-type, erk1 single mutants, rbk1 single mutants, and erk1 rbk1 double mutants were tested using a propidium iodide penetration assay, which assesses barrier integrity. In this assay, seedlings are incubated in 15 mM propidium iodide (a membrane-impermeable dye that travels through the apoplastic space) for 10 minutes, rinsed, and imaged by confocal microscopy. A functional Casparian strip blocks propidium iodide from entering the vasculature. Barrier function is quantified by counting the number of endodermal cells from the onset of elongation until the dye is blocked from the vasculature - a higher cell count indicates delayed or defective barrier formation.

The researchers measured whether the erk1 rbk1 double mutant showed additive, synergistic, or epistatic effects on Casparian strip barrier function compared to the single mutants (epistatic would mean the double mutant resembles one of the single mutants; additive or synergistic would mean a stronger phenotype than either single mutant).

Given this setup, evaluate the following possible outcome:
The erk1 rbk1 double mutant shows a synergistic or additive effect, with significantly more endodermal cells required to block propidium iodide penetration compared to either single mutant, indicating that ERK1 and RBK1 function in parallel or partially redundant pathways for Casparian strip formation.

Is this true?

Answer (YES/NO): YES